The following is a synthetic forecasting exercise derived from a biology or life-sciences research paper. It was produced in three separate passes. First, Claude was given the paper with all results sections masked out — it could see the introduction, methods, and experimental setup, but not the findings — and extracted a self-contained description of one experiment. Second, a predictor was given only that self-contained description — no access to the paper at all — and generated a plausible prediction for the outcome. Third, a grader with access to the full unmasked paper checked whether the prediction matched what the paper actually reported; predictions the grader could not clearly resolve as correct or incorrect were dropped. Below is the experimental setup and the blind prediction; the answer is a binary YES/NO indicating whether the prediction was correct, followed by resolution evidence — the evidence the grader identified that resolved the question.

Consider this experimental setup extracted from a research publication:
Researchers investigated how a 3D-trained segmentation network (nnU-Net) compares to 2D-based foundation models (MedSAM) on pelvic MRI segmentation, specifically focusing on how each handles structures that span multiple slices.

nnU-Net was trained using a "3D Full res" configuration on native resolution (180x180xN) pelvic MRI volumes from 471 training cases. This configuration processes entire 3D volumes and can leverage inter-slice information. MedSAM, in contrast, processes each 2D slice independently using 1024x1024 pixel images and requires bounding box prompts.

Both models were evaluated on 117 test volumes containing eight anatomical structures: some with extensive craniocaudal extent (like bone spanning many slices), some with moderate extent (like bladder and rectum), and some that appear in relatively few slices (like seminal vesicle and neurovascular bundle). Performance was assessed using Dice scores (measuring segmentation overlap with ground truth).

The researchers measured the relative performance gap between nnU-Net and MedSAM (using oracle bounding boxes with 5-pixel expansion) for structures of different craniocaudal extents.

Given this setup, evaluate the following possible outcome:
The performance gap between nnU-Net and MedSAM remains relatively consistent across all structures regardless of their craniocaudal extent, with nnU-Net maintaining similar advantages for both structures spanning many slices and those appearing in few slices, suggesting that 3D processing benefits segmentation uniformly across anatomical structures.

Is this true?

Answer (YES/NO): NO